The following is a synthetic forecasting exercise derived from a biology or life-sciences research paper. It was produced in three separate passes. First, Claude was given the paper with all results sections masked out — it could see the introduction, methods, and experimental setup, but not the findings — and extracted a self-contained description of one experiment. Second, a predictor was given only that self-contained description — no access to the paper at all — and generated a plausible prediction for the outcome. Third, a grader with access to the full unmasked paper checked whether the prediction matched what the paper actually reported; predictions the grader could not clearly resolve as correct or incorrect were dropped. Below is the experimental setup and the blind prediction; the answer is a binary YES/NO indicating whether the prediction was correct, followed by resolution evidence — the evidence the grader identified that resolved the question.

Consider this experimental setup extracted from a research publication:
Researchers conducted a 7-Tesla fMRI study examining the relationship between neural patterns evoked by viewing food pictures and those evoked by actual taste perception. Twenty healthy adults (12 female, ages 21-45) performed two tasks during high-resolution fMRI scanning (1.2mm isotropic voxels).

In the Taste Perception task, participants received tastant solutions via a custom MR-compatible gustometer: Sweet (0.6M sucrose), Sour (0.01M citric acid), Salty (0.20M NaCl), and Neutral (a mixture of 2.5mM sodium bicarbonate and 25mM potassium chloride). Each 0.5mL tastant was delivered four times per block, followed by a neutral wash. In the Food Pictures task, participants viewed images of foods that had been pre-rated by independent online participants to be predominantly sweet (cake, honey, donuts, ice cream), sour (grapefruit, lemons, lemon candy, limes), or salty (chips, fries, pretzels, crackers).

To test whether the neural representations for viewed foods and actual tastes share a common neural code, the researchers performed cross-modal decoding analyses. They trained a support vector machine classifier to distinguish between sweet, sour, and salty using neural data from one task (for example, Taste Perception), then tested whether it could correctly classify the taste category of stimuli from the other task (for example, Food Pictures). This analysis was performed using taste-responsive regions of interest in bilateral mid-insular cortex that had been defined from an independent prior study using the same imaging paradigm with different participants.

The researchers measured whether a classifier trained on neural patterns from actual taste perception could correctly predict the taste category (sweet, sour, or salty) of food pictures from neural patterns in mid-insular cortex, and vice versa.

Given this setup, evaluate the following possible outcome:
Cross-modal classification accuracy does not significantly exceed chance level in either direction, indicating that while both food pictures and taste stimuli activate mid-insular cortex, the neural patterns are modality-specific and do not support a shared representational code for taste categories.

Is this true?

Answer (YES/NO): YES